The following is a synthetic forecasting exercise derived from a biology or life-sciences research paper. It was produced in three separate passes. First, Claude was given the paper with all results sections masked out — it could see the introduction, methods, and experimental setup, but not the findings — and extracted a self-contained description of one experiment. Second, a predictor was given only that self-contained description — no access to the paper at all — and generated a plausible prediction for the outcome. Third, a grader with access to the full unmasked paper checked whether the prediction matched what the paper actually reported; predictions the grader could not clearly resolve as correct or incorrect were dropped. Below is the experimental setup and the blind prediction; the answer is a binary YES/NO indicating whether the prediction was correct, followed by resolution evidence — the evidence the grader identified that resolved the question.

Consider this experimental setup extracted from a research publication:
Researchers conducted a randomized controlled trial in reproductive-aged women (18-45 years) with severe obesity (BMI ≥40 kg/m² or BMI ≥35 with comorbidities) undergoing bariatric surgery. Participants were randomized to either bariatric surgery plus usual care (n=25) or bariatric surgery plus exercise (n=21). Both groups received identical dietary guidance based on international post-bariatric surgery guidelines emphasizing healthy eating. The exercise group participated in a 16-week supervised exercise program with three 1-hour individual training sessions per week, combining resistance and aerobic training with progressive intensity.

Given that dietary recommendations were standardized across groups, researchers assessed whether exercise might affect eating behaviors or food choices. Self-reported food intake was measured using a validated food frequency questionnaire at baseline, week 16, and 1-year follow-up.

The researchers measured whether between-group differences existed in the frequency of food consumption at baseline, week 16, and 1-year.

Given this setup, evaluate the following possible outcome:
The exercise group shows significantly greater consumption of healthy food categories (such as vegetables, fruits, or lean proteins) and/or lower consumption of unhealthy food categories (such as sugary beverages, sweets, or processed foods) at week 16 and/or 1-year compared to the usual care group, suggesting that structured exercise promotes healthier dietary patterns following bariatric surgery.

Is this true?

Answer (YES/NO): NO